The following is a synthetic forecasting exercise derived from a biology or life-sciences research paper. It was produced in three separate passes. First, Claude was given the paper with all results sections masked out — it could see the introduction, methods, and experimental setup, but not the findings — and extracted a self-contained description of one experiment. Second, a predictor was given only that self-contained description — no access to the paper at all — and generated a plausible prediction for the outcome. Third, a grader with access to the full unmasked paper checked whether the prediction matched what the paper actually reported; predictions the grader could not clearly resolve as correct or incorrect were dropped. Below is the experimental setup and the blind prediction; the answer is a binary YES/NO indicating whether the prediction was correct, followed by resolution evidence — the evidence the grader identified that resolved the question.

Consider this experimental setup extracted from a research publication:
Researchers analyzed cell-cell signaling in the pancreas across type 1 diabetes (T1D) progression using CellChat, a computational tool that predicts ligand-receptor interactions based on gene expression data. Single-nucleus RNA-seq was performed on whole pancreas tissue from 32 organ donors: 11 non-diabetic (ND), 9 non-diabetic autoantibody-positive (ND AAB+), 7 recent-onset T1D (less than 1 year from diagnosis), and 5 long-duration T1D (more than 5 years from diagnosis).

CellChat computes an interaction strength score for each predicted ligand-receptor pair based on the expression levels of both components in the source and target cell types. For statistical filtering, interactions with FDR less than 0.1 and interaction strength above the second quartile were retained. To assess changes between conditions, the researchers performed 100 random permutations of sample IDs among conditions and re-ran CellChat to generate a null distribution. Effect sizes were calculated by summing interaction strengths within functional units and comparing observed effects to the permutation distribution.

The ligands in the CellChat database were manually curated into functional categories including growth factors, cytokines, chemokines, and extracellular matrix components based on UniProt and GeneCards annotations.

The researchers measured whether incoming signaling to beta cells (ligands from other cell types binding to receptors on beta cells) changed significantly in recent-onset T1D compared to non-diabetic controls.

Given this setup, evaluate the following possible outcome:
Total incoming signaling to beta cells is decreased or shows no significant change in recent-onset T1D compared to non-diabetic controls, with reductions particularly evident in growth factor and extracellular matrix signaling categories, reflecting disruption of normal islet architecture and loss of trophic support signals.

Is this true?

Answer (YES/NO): NO